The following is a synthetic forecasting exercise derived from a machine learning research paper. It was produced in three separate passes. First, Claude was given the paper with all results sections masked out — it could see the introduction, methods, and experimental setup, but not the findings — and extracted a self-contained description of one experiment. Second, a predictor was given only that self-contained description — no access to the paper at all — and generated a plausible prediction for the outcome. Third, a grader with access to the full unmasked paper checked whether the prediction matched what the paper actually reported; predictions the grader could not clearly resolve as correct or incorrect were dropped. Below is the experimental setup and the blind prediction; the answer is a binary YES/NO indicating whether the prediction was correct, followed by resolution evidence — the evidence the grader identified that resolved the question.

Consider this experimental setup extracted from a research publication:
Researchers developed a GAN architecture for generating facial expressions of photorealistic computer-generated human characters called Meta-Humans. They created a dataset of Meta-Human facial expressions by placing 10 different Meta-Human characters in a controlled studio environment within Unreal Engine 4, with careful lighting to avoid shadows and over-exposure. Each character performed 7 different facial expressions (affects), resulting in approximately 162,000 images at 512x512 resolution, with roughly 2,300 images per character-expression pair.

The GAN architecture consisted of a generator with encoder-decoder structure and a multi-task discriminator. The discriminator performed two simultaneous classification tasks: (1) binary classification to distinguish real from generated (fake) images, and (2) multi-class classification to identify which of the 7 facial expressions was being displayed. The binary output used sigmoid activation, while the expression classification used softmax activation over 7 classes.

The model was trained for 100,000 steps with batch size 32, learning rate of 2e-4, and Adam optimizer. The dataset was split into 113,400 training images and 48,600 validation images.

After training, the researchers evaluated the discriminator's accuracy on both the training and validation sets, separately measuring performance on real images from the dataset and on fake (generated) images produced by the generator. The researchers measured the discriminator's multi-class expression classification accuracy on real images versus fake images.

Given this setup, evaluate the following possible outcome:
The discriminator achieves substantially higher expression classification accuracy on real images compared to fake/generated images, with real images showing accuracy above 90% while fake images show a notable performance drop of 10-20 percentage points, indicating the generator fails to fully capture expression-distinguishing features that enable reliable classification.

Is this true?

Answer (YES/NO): NO